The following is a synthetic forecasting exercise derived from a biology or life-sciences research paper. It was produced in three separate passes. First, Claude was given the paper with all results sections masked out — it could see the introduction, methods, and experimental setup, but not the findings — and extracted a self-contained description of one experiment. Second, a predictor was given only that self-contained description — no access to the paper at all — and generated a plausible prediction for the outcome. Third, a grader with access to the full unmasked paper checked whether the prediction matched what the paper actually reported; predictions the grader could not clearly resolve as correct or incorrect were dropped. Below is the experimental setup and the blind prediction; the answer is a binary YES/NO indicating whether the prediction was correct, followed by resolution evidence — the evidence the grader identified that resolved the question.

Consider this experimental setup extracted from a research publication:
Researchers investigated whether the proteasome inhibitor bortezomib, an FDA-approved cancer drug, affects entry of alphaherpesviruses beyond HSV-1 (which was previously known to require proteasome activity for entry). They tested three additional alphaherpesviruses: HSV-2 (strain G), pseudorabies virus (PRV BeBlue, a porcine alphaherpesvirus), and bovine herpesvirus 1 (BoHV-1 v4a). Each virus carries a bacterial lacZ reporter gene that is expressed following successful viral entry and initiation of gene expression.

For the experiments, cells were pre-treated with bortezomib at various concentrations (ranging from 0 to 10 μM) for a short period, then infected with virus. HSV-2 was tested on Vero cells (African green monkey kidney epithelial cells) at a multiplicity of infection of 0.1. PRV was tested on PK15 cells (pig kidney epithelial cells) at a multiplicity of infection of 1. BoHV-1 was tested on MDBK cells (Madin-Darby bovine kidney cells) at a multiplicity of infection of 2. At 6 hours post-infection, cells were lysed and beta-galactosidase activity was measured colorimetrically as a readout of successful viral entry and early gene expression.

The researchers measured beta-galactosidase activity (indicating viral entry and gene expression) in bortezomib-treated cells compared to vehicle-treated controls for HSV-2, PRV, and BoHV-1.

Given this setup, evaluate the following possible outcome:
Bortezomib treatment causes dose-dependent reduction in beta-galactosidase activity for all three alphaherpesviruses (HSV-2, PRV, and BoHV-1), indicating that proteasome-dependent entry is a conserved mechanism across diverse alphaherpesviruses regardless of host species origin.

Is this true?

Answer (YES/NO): YES